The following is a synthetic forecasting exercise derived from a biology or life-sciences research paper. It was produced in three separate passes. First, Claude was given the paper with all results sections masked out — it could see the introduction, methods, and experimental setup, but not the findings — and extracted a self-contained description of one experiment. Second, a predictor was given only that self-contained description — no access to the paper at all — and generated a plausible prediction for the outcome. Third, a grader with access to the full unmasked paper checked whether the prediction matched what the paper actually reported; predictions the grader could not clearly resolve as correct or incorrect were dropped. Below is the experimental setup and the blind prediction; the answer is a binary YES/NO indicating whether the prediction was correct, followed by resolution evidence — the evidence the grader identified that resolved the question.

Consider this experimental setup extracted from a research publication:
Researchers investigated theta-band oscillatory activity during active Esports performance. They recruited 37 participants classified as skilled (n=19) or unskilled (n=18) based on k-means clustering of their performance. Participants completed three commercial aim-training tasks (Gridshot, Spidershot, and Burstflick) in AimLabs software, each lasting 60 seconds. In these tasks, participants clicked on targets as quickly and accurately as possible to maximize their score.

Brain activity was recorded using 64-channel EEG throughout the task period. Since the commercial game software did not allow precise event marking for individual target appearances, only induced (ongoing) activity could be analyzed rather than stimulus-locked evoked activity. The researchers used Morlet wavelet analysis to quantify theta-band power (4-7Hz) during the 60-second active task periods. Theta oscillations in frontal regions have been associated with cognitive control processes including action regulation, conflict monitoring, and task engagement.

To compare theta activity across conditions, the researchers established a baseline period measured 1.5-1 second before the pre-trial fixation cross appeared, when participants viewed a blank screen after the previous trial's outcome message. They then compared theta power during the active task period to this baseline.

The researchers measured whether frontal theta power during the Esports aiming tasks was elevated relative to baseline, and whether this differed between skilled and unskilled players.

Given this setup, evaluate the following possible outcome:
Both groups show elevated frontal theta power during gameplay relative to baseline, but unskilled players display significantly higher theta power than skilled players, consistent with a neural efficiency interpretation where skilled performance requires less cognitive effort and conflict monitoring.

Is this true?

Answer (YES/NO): NO